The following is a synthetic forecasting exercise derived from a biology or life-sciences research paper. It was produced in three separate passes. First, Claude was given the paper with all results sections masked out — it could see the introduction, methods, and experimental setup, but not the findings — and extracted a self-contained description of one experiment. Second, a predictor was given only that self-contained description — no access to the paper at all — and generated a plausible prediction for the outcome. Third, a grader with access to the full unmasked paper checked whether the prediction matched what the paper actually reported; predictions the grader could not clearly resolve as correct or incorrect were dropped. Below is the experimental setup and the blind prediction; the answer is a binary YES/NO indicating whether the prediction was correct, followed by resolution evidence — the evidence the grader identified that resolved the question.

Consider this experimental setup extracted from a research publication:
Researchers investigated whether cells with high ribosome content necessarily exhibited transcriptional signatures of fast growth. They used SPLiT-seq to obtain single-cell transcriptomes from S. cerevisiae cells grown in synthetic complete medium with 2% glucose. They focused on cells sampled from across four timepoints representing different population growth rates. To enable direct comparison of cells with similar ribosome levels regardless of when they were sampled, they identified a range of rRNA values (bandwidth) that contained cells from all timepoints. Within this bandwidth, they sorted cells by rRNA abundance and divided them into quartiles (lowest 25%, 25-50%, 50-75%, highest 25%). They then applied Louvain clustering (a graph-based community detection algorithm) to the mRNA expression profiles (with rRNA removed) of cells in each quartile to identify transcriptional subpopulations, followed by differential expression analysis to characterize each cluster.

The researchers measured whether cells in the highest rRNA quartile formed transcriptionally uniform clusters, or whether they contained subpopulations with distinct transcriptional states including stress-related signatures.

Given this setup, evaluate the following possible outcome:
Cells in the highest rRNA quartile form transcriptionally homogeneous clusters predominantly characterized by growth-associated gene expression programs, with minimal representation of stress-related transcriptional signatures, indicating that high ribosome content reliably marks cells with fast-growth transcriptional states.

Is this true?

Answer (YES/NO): NO